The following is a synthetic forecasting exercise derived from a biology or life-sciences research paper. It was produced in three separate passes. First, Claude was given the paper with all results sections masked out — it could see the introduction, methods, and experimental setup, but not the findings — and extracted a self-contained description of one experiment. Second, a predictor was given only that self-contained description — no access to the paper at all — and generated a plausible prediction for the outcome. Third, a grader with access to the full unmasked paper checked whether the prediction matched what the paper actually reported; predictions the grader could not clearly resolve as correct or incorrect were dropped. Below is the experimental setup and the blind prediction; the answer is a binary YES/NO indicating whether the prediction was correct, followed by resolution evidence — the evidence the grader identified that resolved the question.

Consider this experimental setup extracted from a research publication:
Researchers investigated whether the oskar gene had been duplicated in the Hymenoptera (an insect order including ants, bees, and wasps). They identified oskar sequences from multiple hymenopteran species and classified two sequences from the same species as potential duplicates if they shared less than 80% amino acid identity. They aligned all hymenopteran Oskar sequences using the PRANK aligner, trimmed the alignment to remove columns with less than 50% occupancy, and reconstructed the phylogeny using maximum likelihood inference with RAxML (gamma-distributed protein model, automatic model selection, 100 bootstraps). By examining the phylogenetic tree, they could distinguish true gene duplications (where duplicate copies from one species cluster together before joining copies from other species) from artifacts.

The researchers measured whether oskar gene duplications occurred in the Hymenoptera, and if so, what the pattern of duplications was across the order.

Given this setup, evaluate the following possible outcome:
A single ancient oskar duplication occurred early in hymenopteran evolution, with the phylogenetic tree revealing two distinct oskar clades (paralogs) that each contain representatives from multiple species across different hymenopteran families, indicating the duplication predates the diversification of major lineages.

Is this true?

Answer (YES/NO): NO